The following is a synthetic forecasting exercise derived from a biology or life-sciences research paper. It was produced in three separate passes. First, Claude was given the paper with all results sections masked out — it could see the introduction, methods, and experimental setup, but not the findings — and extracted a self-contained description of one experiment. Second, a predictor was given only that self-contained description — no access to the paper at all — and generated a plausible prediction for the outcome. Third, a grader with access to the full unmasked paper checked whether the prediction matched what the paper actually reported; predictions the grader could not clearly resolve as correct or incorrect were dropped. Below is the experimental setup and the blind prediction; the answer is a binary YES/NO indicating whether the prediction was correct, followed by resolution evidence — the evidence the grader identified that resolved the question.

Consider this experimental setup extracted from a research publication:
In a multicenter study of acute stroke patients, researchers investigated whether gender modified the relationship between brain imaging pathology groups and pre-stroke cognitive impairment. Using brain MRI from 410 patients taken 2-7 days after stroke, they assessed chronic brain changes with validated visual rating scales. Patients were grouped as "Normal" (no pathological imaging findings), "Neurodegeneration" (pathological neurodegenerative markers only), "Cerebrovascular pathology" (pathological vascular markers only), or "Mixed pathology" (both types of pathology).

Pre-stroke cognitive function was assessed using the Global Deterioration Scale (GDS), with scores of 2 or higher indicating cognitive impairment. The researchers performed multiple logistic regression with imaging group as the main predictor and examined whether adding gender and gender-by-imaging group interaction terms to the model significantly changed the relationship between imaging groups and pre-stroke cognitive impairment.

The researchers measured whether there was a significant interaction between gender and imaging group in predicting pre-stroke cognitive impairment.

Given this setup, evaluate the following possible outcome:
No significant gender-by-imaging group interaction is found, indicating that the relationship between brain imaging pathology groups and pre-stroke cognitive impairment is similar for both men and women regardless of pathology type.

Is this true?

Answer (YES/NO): YES